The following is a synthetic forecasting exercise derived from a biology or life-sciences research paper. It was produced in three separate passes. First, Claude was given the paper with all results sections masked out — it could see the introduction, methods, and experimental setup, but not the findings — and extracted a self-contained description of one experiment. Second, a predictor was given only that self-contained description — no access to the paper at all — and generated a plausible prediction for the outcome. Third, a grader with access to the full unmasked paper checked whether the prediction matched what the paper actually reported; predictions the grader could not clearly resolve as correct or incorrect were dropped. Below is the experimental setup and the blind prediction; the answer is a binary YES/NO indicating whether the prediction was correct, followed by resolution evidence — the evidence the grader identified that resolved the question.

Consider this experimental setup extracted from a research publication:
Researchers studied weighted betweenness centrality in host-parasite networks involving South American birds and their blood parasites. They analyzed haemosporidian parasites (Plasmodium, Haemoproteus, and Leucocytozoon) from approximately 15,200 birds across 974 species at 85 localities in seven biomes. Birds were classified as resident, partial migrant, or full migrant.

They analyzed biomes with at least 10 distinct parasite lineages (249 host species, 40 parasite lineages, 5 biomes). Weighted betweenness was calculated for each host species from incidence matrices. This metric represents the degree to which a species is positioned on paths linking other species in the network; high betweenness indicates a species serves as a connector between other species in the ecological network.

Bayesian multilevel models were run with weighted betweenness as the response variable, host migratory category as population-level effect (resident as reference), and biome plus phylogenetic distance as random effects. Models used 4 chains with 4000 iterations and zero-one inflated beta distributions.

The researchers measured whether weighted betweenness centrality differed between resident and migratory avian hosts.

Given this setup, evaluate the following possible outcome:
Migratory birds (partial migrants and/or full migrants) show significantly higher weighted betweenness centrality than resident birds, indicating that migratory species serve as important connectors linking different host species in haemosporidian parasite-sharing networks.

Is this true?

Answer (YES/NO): NO